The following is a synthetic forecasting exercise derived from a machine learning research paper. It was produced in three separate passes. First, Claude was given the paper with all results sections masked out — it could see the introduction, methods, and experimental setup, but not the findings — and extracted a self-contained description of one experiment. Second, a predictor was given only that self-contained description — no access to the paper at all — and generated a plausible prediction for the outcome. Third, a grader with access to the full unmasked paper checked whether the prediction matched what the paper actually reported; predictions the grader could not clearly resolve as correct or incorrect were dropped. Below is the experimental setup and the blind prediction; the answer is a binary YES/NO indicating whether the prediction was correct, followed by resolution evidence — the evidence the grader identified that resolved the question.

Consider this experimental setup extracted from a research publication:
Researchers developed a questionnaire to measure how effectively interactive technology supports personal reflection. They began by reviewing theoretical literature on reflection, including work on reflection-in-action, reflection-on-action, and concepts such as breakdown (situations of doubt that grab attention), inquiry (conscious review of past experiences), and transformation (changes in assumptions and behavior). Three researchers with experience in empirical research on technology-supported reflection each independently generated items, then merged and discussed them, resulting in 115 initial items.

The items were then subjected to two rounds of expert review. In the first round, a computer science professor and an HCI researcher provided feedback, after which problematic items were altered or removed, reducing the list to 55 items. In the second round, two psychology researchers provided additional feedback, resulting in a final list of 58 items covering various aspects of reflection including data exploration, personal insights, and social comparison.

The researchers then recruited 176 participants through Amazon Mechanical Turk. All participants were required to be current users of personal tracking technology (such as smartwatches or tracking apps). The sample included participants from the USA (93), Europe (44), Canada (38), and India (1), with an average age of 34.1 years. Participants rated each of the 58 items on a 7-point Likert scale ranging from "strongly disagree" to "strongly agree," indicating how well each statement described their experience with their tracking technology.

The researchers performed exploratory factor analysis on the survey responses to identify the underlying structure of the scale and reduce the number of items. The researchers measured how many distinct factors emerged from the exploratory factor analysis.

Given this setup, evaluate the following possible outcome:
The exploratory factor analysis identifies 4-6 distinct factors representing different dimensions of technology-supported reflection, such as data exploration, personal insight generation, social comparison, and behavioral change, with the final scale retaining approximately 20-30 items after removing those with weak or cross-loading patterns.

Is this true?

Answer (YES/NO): NO